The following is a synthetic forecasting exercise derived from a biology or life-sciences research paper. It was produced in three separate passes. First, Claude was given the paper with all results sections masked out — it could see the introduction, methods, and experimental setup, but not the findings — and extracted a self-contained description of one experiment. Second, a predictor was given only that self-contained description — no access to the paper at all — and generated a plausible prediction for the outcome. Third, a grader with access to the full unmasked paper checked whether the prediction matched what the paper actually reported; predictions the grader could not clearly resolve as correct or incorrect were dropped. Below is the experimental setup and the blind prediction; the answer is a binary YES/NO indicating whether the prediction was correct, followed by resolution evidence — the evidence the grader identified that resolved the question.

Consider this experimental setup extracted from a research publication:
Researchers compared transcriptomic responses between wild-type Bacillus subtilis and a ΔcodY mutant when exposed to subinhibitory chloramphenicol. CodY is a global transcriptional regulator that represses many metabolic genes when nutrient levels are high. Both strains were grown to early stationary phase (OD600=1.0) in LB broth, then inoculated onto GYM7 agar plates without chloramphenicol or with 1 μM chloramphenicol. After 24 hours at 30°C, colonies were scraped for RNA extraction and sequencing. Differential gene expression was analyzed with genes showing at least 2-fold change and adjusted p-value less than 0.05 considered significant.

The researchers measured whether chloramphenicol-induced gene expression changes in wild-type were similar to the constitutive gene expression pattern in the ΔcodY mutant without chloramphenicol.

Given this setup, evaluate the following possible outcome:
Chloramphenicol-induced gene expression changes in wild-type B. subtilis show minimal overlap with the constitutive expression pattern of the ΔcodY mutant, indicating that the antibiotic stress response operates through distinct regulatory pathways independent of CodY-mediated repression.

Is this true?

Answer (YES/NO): NO